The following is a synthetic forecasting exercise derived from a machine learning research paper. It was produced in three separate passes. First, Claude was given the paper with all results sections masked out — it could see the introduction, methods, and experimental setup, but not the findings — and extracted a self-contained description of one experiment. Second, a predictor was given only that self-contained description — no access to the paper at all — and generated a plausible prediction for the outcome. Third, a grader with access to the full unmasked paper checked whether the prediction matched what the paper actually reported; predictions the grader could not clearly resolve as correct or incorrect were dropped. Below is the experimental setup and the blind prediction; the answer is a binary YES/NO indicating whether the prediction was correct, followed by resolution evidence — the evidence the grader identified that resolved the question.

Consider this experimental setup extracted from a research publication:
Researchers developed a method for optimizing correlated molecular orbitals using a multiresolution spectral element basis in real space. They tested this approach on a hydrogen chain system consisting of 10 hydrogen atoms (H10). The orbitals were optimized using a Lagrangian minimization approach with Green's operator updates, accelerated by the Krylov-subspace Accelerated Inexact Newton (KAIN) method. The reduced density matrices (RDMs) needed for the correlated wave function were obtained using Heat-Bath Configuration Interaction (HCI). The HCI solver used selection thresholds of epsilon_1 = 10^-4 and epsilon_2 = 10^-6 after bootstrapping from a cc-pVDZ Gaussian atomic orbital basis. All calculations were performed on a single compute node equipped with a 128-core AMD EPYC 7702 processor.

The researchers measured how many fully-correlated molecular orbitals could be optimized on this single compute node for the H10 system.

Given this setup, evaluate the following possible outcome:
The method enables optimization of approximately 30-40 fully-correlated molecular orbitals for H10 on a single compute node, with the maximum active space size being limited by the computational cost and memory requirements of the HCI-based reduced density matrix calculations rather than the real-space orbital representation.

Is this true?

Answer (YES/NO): NO